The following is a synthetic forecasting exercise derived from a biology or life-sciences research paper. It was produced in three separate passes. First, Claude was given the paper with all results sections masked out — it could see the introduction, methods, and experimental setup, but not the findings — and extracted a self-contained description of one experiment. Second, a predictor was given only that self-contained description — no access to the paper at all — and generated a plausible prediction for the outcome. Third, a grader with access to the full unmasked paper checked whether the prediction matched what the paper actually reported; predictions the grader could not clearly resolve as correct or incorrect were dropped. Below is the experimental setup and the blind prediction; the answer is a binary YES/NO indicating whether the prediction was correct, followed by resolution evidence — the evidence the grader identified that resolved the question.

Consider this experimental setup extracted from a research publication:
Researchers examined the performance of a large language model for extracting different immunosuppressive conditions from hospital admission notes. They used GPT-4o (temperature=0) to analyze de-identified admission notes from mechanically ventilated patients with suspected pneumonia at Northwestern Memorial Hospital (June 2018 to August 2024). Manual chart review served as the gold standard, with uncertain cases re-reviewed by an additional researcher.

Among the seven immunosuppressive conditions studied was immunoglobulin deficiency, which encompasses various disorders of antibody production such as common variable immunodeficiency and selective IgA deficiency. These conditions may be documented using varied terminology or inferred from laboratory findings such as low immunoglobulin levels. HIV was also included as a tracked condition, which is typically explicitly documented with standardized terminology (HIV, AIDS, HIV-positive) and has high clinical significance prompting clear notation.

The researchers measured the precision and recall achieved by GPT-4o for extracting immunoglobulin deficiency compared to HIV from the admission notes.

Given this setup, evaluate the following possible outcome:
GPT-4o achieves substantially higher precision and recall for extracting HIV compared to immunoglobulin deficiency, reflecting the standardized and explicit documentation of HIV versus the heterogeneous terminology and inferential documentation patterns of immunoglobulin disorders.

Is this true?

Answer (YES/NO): YES